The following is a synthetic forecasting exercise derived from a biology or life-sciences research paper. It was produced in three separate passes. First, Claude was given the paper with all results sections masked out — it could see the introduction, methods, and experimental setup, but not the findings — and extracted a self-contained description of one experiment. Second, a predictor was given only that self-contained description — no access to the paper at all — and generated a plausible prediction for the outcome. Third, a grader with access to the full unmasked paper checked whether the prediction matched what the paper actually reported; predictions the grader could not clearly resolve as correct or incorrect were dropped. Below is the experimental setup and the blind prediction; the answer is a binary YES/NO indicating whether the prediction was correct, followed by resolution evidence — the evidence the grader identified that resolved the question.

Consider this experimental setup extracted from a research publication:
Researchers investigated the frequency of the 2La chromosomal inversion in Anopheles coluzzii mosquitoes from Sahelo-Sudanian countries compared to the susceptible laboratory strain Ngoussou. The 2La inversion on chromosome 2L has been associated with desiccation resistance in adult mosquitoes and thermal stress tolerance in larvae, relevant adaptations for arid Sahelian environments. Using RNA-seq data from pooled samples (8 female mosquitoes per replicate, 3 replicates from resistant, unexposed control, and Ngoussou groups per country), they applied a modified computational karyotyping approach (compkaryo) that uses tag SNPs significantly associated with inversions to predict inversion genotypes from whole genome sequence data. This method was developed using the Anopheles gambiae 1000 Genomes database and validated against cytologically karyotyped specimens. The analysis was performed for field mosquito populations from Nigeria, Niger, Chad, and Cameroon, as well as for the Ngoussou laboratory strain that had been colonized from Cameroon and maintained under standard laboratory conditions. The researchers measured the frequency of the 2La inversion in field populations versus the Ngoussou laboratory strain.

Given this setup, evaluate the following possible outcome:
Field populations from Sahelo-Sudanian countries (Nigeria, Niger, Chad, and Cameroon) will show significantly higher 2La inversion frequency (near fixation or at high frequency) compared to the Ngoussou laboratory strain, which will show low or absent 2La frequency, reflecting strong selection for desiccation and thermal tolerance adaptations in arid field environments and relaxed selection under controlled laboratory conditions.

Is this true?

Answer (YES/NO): YES